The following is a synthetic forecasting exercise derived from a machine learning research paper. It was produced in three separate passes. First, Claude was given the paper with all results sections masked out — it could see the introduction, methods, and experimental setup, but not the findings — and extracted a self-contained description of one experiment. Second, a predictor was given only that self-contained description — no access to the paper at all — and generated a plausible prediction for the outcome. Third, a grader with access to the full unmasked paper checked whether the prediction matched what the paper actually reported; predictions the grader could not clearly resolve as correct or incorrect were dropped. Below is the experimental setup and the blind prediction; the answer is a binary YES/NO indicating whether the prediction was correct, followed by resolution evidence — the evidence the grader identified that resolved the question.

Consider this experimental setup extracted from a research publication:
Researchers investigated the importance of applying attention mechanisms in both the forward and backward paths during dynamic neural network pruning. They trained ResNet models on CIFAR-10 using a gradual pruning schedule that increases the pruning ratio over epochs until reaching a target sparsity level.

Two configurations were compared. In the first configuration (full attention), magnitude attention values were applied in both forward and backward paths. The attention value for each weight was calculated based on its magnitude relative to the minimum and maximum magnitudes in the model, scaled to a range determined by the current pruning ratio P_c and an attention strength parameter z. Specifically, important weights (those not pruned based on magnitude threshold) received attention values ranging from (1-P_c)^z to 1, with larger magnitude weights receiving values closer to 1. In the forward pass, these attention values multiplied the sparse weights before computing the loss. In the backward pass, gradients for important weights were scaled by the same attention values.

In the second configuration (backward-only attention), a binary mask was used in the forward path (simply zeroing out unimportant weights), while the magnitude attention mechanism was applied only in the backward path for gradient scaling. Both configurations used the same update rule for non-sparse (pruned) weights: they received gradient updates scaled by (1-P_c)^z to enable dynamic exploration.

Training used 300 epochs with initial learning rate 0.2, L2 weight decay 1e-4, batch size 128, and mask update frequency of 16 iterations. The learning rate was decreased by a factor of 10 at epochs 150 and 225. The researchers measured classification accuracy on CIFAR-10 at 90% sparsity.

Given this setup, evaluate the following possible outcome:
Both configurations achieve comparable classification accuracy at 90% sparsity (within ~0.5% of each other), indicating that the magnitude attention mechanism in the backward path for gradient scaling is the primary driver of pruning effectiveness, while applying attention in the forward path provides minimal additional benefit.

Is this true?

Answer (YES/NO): NO